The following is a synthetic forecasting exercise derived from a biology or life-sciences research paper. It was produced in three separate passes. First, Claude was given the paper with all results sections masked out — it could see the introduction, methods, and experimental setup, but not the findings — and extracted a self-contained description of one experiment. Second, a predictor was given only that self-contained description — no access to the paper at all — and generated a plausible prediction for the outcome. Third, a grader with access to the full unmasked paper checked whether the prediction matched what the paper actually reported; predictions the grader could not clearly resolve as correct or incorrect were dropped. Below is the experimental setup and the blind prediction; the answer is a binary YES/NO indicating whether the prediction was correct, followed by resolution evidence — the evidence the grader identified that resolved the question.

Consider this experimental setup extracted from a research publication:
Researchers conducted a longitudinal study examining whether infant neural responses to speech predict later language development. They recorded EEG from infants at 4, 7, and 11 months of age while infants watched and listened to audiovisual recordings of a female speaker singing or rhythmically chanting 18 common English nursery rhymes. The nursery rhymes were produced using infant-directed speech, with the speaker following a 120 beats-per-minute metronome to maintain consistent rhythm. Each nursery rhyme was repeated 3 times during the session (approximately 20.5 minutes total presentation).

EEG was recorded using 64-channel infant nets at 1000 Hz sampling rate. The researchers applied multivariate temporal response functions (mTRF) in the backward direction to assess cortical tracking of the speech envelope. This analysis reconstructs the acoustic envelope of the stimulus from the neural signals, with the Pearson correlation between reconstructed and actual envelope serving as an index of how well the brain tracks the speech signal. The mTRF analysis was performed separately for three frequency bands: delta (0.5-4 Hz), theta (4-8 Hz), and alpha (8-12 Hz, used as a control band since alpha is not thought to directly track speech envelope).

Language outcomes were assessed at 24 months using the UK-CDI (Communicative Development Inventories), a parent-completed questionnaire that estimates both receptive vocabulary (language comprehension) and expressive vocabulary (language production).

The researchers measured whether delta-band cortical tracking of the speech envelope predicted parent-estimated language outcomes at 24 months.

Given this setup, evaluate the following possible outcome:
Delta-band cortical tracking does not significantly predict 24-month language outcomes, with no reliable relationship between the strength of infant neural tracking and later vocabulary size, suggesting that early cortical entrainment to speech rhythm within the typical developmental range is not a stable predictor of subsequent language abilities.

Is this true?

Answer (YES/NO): NO